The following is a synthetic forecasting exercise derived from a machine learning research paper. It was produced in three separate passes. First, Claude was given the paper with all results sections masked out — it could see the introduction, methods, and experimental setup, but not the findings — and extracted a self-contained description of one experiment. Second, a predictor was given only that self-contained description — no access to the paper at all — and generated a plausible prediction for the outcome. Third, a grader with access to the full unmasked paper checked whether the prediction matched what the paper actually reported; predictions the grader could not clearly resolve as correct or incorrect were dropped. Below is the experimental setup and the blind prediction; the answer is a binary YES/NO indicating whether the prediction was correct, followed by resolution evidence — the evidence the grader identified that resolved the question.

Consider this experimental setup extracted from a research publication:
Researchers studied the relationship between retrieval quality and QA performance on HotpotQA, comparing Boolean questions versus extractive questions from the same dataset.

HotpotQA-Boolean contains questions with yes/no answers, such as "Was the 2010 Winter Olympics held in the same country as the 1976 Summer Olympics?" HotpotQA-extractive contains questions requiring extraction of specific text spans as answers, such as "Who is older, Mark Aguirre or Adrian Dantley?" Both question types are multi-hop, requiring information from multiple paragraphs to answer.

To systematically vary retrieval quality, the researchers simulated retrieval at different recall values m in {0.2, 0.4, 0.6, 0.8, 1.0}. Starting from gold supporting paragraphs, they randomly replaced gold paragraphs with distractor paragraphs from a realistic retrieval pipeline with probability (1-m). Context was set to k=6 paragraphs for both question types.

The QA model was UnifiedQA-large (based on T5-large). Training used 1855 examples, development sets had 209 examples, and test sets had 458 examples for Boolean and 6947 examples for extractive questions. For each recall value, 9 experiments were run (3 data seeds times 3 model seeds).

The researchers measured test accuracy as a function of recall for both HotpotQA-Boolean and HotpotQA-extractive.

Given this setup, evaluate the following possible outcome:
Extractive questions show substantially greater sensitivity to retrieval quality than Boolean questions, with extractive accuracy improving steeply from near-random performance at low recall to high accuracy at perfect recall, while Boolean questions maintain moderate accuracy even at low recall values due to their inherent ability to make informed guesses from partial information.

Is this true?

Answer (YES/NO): NO